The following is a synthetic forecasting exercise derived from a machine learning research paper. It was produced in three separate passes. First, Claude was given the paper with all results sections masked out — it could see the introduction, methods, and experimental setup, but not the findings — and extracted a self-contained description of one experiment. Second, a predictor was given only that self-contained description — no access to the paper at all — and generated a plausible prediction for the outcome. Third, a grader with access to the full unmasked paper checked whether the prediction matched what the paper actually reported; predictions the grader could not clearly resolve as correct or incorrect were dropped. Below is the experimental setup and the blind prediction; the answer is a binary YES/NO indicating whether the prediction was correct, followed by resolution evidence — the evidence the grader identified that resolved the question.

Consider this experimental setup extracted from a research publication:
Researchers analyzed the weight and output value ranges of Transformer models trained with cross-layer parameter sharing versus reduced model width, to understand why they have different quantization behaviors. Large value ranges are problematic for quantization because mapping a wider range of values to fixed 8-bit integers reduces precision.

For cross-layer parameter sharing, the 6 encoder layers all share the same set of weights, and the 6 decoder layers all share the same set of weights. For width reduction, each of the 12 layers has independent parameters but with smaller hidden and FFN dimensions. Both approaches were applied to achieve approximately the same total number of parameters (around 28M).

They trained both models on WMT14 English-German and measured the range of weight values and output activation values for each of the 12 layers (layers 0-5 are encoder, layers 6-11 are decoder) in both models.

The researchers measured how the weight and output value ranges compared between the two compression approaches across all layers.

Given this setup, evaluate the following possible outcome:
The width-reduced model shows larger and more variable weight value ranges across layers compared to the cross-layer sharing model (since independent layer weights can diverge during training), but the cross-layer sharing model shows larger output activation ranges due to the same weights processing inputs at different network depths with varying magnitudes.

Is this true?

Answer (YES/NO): NO